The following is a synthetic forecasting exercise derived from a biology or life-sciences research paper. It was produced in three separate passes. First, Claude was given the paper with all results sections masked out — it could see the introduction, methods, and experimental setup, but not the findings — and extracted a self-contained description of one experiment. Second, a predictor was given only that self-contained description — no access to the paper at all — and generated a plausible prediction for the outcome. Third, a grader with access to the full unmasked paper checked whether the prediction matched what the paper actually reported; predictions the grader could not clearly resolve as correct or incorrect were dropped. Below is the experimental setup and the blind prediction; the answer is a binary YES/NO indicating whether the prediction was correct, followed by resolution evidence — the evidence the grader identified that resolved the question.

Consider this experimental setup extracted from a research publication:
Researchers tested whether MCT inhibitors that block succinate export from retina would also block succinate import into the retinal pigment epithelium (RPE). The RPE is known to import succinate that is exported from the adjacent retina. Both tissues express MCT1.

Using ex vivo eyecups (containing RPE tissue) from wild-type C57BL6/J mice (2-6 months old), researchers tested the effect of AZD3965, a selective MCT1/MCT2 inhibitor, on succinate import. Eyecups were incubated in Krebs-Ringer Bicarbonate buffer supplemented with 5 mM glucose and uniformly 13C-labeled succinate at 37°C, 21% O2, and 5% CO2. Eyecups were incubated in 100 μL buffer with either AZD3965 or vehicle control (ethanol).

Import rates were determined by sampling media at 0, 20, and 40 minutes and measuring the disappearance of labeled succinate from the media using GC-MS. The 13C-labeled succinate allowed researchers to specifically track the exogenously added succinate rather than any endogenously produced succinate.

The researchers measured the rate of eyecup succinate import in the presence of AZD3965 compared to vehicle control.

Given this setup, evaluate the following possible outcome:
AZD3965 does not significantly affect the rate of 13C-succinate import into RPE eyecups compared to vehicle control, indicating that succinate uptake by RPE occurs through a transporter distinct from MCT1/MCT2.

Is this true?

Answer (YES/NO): YES